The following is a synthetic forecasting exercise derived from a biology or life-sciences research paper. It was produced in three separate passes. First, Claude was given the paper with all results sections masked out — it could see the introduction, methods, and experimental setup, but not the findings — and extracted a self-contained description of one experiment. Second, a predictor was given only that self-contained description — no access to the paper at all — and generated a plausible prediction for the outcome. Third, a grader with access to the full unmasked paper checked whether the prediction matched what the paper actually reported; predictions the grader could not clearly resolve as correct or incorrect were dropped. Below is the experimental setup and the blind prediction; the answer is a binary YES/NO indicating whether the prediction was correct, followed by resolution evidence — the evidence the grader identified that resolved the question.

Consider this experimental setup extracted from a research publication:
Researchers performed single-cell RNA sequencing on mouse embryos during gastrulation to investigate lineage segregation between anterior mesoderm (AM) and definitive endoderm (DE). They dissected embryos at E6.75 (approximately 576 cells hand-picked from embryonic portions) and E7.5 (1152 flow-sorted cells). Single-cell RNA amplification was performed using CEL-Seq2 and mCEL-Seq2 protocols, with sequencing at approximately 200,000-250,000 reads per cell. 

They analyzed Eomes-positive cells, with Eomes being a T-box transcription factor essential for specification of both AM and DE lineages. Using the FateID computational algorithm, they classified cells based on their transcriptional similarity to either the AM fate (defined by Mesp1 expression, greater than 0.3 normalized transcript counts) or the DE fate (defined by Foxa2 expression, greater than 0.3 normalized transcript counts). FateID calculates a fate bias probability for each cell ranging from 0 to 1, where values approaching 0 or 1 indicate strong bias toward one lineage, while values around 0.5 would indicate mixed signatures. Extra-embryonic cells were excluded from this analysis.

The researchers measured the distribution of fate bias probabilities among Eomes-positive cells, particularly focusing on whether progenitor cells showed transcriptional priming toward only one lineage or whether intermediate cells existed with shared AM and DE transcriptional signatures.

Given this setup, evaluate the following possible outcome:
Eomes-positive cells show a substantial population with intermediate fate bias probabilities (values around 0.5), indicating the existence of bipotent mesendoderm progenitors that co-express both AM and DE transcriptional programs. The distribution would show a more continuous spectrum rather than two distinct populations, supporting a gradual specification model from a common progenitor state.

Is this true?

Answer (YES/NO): NO